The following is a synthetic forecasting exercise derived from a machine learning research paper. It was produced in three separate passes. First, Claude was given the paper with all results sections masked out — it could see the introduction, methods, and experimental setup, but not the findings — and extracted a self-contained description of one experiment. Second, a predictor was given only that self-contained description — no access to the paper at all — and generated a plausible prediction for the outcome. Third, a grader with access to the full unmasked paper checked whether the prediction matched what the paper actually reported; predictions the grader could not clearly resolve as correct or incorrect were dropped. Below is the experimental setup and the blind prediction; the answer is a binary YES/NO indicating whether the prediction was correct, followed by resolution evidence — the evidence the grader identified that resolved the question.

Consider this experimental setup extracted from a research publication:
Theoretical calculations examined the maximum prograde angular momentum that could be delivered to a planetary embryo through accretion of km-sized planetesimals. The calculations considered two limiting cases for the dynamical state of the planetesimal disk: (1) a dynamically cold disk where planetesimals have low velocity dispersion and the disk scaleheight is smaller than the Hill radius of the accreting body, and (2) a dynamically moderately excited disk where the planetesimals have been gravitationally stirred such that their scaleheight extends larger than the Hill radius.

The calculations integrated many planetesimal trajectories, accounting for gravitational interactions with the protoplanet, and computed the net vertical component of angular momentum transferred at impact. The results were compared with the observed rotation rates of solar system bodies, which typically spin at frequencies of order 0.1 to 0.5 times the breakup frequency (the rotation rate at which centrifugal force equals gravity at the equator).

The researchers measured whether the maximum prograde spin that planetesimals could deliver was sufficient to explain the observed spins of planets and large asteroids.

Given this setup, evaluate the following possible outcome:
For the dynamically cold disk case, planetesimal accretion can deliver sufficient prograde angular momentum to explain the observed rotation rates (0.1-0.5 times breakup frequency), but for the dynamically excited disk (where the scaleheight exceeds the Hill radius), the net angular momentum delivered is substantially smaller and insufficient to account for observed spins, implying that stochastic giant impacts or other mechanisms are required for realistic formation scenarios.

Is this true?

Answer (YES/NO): NO